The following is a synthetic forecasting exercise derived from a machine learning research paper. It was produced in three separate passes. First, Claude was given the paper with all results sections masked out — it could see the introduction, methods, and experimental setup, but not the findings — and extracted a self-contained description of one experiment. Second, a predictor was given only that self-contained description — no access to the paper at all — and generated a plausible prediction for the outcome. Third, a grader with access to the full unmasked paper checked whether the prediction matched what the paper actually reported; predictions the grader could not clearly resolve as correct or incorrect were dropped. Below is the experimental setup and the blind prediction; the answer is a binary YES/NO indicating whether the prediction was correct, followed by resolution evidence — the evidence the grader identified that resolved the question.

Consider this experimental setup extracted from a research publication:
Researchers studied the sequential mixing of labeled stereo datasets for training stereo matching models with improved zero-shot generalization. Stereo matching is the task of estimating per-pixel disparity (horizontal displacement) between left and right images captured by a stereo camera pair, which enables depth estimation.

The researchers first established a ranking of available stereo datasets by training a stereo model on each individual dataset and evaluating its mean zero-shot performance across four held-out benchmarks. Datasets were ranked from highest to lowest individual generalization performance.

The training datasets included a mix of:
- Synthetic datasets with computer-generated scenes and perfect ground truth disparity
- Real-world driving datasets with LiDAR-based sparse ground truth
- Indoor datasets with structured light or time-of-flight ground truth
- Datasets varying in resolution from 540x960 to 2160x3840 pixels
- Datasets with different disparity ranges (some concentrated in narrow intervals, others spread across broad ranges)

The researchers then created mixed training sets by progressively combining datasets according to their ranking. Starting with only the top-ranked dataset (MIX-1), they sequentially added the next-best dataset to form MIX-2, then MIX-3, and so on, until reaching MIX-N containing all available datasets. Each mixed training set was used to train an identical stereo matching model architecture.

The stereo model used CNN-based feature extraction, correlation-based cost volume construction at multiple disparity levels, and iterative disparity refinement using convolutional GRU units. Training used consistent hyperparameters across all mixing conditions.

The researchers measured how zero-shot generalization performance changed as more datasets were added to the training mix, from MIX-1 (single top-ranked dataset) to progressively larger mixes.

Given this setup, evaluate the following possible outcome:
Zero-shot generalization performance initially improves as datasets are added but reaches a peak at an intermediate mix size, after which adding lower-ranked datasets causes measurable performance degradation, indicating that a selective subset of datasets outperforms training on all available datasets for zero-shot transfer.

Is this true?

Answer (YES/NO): NO